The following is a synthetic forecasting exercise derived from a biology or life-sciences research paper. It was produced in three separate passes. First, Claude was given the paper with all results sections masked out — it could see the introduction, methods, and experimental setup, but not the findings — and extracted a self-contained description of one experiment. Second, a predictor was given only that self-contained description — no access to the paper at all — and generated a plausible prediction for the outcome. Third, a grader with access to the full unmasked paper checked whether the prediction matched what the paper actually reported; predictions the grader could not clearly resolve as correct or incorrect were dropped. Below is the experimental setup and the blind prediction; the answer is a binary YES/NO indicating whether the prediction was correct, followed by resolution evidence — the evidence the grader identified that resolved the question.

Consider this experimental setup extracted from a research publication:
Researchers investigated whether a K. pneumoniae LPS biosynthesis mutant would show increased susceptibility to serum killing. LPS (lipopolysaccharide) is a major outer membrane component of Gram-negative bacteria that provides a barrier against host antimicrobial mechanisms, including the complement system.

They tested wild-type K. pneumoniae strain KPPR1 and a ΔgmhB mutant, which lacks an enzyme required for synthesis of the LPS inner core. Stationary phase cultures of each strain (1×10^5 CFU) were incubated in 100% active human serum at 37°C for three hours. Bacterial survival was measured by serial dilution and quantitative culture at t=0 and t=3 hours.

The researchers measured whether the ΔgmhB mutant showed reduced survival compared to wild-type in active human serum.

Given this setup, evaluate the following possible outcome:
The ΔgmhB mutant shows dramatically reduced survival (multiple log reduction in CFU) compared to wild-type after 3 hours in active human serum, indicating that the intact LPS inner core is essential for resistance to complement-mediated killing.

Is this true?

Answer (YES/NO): NO